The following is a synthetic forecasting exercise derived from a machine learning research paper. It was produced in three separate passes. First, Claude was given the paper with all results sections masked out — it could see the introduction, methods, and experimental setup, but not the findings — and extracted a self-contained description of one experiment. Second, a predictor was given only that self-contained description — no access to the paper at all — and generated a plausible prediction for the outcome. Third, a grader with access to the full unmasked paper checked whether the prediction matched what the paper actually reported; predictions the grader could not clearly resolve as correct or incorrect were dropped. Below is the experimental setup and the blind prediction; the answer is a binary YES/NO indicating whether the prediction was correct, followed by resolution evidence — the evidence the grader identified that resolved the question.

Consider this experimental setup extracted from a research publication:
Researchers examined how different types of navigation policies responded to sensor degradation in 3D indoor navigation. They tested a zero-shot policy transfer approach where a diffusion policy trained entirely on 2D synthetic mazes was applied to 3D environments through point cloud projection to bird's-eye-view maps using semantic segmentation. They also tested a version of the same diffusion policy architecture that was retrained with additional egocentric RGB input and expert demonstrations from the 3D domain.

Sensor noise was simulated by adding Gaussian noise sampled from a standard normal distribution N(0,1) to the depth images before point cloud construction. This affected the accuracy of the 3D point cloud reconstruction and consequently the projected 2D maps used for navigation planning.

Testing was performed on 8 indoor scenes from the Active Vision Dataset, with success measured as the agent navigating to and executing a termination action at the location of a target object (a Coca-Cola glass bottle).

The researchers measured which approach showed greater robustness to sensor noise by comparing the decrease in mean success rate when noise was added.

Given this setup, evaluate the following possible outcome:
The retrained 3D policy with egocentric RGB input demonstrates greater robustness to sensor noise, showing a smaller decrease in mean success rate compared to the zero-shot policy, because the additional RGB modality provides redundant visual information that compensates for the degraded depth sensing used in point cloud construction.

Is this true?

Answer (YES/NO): NO